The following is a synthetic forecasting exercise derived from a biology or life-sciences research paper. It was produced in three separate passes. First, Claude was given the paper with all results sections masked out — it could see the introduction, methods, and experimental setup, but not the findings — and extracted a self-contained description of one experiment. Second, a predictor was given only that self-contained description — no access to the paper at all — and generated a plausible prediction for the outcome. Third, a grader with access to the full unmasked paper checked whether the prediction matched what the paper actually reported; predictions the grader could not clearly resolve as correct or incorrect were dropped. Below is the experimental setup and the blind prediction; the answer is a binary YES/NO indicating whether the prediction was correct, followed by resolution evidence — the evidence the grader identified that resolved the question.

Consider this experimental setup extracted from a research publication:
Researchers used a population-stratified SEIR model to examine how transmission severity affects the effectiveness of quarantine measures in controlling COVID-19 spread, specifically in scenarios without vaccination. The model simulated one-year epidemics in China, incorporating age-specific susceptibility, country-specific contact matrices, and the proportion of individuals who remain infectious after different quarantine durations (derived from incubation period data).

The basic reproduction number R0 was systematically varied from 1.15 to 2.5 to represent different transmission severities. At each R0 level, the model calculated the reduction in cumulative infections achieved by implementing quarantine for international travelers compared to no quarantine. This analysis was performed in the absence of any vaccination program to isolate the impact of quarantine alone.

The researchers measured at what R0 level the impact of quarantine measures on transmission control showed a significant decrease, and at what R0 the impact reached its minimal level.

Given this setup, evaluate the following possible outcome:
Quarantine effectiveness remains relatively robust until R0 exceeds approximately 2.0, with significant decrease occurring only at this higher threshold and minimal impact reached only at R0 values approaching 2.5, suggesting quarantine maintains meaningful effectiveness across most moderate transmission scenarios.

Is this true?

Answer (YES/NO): NO